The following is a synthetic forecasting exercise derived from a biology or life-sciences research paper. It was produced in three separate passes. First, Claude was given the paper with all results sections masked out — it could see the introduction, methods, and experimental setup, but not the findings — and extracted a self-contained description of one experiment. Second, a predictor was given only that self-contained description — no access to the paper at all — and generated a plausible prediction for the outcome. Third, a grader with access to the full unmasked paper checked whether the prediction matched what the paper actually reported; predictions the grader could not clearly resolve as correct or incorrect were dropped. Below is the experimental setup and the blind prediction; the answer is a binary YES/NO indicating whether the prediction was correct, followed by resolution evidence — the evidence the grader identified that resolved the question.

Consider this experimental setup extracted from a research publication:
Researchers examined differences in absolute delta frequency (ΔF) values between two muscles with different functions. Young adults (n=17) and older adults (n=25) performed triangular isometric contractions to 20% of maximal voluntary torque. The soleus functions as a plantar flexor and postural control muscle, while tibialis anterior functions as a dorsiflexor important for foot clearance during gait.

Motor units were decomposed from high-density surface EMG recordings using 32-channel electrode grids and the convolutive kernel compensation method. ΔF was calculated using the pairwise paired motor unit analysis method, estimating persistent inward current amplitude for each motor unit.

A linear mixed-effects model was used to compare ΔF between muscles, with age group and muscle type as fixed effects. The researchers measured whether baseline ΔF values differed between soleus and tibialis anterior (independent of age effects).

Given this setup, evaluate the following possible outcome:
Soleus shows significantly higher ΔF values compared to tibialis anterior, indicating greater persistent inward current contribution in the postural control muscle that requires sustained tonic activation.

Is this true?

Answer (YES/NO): NO